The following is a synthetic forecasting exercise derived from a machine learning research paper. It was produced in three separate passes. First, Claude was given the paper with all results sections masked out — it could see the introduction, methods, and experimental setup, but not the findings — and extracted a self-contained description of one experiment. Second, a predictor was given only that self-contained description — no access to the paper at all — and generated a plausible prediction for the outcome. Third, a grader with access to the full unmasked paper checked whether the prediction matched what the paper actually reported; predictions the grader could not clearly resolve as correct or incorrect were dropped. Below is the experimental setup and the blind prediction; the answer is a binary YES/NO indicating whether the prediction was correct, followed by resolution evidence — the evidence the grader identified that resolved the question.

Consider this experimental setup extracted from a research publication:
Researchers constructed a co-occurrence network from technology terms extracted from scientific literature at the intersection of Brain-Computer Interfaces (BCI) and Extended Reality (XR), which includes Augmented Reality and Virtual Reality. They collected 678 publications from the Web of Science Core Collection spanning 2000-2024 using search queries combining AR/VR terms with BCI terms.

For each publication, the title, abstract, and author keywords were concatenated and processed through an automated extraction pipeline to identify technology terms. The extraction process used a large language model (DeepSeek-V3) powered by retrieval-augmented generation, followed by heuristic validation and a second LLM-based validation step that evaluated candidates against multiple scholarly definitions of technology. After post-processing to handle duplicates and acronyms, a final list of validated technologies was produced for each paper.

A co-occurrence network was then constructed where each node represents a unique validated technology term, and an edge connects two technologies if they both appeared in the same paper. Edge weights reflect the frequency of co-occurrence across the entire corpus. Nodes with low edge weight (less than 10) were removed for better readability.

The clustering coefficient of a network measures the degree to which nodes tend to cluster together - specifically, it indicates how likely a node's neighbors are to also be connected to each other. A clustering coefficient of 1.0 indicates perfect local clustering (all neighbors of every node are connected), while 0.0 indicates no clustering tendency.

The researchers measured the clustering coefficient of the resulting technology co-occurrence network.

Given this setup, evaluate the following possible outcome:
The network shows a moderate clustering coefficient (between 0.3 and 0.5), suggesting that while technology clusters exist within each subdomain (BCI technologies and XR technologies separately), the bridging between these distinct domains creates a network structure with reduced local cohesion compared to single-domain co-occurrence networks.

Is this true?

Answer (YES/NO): NO